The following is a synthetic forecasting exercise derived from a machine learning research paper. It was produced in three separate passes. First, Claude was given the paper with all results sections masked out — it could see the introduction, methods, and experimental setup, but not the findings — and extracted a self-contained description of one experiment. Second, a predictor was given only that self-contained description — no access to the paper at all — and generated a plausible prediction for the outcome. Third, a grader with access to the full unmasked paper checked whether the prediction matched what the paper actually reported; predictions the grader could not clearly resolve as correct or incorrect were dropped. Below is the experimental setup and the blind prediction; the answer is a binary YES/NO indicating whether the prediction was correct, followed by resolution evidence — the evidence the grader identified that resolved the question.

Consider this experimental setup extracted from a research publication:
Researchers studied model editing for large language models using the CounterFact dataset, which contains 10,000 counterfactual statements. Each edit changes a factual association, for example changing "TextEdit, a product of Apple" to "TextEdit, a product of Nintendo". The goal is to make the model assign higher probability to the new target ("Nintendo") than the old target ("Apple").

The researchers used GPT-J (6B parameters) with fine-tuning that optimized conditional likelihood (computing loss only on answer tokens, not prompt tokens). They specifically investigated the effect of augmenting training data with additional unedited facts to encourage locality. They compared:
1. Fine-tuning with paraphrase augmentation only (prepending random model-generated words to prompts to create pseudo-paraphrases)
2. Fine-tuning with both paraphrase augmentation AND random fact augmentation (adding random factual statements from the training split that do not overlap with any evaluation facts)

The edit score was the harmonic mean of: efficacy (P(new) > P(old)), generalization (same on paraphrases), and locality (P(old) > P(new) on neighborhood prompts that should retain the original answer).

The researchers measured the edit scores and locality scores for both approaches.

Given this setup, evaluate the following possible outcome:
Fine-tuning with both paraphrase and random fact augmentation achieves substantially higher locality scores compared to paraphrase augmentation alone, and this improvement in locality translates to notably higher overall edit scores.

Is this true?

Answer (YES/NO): YES